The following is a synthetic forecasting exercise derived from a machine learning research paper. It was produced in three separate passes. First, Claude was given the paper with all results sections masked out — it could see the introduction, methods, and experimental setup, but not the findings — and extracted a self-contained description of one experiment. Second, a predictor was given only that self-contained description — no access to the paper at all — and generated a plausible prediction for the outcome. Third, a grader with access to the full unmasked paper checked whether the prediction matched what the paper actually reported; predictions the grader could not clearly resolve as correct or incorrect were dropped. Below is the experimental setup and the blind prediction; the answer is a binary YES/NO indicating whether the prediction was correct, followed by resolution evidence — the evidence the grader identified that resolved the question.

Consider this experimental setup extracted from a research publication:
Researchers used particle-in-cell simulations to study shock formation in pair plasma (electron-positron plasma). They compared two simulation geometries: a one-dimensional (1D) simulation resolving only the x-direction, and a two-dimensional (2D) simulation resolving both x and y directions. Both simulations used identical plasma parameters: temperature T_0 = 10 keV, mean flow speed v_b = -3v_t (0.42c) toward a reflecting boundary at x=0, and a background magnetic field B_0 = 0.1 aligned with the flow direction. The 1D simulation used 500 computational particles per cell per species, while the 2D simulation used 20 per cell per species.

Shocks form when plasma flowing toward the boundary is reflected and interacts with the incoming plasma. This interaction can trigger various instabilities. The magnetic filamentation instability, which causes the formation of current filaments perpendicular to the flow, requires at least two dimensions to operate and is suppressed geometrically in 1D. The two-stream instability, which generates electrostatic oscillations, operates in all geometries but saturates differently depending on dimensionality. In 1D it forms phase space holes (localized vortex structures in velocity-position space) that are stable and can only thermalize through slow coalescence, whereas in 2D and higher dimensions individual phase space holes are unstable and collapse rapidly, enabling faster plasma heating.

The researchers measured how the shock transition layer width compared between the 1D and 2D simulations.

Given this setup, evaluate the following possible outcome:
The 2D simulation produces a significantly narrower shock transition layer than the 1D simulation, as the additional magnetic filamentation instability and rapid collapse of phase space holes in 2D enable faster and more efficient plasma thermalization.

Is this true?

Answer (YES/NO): YES